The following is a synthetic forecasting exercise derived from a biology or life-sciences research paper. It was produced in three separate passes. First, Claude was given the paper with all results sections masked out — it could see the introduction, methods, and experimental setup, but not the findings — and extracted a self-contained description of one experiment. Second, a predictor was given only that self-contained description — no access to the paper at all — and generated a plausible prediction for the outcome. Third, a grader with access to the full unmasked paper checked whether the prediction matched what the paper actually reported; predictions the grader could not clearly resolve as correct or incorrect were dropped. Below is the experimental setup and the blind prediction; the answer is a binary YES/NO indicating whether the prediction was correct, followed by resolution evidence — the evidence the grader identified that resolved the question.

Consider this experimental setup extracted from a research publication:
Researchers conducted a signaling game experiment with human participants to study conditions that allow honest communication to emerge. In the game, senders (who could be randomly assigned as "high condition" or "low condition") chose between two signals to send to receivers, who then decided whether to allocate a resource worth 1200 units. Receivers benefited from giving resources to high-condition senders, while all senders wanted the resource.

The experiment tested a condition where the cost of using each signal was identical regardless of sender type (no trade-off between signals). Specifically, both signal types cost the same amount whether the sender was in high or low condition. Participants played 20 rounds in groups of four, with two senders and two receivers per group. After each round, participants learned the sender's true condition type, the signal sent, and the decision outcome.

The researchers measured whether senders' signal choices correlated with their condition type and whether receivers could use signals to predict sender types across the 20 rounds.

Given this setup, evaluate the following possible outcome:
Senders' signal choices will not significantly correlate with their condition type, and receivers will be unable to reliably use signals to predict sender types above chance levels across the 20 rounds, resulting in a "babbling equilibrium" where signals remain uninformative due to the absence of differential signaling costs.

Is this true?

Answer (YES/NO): YES